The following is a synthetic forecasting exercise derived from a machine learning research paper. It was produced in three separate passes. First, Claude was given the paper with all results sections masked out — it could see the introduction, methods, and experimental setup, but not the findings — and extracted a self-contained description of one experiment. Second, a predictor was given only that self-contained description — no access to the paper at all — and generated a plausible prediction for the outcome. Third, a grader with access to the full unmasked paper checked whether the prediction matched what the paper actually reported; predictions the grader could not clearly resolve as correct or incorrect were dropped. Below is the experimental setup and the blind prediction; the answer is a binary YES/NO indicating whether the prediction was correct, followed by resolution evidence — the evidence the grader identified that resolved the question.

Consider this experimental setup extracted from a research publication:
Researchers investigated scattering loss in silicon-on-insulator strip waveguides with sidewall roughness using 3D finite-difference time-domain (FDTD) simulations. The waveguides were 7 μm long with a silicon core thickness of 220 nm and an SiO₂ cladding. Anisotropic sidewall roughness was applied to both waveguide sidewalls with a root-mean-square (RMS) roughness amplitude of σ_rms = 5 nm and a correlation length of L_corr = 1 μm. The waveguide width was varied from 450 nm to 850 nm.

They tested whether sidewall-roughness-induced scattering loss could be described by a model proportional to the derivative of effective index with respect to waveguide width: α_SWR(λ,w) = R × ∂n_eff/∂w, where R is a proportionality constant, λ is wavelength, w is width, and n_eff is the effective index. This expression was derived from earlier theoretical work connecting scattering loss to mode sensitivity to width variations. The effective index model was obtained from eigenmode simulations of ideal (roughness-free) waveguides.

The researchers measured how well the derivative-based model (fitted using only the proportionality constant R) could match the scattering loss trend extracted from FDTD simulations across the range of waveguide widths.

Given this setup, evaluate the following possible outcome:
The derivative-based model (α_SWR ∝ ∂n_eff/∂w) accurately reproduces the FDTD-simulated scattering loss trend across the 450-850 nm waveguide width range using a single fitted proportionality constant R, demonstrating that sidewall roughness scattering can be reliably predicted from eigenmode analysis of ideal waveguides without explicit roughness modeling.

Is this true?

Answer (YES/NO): YES